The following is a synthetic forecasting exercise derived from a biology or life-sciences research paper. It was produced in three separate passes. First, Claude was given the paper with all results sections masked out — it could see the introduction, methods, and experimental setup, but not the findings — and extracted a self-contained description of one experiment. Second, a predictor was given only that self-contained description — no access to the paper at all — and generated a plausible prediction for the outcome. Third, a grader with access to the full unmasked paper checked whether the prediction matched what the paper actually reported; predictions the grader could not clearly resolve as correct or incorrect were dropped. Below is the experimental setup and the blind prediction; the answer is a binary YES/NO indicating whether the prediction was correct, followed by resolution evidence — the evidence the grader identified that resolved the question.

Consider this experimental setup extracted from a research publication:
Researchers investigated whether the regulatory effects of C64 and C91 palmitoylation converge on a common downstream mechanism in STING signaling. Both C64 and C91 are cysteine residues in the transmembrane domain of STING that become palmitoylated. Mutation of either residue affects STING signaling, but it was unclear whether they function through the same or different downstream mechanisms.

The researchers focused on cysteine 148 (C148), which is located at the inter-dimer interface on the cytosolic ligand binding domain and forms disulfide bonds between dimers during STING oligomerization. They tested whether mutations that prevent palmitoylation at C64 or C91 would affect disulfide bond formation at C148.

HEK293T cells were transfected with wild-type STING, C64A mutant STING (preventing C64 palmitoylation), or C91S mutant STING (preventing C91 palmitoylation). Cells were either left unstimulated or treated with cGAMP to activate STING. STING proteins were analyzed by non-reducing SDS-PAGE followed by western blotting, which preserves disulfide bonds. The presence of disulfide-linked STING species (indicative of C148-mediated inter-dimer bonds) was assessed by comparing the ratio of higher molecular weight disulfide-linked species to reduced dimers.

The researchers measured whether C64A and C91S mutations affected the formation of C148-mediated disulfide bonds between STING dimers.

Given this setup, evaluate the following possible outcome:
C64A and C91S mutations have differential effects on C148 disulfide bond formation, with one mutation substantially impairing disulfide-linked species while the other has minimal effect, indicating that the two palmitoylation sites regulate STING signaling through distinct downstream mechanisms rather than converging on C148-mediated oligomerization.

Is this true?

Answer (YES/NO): NO